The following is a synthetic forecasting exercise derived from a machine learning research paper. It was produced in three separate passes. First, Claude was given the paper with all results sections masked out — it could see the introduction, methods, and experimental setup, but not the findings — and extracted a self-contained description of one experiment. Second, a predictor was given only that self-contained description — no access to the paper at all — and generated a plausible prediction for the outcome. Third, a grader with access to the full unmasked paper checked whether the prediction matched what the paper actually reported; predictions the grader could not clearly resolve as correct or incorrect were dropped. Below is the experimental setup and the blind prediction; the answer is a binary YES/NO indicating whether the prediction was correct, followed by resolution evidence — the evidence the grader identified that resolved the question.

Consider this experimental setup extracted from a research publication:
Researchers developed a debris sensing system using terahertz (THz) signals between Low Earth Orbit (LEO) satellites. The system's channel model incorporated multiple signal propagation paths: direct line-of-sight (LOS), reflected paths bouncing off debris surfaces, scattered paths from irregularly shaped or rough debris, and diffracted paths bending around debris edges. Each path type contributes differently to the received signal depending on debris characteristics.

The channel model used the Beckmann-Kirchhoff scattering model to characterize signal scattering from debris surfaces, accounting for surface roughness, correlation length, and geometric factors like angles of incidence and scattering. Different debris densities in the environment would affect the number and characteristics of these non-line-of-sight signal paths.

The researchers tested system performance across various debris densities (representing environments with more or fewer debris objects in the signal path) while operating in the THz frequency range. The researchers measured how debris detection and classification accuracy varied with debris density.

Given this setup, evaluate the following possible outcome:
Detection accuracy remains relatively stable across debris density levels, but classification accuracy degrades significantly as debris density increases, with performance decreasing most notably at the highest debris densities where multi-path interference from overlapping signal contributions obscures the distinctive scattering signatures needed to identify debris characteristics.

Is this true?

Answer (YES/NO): NO